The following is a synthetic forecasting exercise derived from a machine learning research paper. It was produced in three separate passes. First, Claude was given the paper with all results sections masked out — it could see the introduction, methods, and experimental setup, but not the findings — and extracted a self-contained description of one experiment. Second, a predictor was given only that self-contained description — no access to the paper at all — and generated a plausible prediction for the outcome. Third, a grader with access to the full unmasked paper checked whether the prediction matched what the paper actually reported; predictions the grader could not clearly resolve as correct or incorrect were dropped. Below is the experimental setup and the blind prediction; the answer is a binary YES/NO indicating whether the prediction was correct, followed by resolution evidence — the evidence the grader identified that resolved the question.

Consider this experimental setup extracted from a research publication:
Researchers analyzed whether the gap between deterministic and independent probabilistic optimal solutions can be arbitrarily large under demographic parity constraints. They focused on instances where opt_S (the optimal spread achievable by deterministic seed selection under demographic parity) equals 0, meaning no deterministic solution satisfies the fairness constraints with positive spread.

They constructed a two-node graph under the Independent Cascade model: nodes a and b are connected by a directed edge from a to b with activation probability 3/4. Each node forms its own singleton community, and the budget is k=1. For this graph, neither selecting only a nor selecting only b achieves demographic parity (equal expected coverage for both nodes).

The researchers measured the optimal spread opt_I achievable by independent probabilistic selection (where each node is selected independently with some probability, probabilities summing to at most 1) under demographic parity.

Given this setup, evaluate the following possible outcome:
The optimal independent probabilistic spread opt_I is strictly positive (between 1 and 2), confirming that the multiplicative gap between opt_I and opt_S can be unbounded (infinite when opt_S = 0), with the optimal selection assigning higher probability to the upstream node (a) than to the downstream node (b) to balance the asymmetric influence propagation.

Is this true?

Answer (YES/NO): NO